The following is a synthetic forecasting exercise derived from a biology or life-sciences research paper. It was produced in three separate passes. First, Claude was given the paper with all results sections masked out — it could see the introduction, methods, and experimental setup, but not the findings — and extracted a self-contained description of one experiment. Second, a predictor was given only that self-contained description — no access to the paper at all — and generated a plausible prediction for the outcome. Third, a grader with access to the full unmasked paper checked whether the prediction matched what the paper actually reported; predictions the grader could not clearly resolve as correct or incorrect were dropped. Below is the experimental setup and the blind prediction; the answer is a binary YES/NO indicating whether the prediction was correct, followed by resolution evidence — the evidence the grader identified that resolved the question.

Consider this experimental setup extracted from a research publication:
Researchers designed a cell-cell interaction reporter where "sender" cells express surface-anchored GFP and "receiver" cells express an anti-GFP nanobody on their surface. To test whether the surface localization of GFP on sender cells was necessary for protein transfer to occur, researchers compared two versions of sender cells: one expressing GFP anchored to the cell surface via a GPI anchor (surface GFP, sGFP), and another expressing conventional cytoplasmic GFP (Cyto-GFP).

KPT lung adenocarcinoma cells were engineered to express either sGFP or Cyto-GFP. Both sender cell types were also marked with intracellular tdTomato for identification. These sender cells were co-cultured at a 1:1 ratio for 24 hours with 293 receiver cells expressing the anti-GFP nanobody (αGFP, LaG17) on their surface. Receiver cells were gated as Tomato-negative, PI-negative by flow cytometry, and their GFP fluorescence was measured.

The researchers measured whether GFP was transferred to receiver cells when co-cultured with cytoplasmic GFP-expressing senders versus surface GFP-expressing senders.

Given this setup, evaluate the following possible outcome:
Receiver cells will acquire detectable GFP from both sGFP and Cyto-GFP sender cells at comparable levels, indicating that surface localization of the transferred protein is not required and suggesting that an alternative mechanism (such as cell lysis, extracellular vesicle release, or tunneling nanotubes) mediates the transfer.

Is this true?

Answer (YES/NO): NO